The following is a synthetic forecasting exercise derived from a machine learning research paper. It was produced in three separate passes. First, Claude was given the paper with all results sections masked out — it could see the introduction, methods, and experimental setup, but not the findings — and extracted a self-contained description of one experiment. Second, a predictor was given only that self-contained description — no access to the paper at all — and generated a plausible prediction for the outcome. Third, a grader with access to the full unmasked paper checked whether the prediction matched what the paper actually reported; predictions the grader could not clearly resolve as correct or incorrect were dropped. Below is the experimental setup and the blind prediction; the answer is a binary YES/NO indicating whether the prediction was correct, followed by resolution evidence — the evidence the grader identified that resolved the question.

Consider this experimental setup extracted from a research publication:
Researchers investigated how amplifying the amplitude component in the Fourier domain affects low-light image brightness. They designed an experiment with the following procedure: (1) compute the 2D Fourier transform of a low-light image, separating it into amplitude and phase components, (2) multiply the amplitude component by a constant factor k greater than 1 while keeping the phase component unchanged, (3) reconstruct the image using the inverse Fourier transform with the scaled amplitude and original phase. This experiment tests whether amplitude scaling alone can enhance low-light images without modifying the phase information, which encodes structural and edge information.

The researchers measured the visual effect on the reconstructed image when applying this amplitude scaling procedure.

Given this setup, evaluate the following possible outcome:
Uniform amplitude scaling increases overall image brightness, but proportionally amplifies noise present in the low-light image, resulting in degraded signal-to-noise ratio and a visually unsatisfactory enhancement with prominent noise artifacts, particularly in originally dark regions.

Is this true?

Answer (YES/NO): NO